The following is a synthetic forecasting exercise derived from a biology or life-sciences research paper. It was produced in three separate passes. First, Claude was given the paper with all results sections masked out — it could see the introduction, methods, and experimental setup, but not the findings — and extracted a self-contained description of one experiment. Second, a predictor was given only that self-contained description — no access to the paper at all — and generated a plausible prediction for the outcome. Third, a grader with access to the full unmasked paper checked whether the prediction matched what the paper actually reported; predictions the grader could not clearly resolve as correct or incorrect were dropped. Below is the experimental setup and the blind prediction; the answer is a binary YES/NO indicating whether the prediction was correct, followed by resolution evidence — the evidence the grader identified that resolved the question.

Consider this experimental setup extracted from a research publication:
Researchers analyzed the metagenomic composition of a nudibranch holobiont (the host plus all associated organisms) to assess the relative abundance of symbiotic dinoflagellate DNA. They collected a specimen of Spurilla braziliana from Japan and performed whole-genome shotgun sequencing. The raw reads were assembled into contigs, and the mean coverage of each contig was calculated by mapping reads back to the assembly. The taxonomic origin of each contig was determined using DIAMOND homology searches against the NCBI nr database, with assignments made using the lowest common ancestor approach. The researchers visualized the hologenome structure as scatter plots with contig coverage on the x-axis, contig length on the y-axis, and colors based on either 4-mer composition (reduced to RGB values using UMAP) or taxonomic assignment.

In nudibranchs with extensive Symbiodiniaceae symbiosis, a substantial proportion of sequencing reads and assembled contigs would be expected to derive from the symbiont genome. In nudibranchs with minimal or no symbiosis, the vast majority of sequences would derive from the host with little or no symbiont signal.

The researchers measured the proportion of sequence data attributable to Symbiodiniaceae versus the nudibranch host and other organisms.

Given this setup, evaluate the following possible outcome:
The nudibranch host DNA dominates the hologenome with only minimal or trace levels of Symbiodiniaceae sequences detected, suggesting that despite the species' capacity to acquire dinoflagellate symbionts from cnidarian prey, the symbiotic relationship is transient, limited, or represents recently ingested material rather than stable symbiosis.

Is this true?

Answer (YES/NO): YES